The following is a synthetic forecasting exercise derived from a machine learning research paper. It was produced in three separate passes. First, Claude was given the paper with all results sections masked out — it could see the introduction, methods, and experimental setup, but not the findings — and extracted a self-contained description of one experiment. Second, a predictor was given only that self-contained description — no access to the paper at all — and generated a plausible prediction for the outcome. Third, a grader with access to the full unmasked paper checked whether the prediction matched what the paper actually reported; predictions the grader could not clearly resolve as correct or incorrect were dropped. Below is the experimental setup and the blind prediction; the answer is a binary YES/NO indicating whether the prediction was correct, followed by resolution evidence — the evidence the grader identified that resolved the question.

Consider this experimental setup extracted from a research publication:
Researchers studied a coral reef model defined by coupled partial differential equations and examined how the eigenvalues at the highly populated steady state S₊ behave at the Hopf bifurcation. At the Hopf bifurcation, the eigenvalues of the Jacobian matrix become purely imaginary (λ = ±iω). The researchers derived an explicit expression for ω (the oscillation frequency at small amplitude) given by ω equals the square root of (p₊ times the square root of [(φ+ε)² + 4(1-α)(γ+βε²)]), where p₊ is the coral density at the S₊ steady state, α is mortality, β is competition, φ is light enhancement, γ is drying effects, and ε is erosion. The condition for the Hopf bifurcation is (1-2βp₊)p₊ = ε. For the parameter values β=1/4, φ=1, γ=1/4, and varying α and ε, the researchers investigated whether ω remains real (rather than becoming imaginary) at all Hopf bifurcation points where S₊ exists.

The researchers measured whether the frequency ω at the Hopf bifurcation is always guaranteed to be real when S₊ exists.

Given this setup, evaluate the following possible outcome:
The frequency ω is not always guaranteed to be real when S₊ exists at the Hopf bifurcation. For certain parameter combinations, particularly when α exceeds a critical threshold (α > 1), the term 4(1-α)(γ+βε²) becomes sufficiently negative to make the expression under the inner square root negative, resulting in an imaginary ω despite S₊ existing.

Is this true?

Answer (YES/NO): NO